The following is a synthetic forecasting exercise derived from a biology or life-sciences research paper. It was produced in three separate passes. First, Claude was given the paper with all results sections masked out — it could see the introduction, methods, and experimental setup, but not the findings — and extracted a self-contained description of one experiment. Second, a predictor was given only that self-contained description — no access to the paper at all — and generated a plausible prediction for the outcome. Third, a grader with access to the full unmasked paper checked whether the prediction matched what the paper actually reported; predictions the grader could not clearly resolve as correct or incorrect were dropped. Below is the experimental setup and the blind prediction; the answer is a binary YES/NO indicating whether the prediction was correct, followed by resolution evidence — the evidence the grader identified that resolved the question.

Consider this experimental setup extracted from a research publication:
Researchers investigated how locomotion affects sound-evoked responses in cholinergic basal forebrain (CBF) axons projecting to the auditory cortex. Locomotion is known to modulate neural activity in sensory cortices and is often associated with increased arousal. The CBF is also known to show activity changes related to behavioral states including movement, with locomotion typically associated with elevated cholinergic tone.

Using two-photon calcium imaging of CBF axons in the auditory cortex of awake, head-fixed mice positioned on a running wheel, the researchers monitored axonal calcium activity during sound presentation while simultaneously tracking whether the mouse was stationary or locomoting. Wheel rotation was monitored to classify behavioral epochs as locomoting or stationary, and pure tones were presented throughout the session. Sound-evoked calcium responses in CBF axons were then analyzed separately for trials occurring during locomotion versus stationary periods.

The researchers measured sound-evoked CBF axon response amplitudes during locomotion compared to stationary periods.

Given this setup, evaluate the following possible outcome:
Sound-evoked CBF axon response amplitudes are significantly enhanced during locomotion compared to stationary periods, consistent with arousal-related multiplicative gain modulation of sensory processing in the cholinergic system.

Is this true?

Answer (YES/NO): NO